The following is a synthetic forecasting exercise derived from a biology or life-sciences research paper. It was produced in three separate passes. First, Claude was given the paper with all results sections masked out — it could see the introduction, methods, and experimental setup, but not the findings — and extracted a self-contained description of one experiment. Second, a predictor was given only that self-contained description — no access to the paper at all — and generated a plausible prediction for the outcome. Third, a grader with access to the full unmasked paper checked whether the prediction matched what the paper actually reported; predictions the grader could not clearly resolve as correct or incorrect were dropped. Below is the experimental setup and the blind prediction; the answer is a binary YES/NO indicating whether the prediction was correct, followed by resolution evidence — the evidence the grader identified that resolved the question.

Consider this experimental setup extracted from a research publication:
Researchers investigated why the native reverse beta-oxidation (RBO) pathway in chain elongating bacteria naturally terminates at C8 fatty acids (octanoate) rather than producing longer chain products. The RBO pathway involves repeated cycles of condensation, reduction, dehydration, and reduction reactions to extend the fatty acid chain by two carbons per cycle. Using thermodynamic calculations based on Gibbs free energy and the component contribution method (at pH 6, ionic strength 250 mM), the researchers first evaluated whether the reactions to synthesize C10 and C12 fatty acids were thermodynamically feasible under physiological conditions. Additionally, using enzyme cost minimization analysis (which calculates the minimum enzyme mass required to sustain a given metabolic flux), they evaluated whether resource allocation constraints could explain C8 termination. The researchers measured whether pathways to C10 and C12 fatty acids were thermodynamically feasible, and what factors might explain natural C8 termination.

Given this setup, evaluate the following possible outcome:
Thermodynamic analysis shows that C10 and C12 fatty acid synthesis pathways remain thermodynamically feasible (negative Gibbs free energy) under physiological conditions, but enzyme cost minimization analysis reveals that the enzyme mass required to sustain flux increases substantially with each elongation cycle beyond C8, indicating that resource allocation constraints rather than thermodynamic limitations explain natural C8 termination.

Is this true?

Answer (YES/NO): YES